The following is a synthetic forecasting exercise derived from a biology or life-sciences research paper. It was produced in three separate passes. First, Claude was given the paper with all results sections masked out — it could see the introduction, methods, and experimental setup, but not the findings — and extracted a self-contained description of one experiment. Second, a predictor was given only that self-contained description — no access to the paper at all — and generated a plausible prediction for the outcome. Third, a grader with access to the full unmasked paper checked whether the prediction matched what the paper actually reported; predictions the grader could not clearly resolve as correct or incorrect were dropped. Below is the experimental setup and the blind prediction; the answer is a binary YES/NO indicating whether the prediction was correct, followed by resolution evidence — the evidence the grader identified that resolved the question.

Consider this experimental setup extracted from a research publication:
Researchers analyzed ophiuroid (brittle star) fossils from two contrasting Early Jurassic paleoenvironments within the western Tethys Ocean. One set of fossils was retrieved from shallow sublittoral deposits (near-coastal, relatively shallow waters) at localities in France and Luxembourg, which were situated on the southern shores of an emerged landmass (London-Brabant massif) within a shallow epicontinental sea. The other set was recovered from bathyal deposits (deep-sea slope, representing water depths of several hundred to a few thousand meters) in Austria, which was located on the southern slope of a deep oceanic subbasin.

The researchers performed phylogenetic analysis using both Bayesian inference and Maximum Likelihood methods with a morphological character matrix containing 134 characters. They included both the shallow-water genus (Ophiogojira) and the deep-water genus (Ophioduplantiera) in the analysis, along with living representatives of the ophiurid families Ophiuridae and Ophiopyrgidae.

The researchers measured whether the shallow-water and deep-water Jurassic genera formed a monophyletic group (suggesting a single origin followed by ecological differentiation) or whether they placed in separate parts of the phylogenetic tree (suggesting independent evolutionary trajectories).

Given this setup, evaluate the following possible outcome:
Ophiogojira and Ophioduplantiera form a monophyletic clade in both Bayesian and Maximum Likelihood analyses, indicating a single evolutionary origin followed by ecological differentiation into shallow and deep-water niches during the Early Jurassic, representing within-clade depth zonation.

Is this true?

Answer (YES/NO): NO